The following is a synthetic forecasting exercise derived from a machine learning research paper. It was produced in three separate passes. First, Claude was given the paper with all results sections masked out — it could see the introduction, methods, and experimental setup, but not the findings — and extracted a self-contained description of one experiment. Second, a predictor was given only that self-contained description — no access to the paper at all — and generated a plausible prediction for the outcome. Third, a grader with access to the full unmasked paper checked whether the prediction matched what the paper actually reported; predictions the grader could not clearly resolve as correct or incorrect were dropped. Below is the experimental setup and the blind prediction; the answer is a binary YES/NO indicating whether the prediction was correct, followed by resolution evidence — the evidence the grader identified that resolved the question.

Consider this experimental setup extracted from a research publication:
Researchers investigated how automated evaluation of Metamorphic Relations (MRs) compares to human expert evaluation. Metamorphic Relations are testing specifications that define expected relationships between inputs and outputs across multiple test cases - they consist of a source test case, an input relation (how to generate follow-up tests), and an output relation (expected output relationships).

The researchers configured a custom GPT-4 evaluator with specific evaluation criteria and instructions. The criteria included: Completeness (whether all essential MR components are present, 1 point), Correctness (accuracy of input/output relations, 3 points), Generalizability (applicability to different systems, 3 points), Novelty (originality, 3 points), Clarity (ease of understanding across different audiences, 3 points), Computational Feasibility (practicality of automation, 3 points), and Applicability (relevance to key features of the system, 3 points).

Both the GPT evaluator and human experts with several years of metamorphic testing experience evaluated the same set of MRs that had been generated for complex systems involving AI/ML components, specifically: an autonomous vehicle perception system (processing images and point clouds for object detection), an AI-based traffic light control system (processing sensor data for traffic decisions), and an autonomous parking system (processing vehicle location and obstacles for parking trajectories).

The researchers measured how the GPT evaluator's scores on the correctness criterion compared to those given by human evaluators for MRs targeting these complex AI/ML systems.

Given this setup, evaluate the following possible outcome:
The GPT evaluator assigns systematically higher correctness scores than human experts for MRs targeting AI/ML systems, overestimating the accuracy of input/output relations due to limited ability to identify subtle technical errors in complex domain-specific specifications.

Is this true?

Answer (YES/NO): YES